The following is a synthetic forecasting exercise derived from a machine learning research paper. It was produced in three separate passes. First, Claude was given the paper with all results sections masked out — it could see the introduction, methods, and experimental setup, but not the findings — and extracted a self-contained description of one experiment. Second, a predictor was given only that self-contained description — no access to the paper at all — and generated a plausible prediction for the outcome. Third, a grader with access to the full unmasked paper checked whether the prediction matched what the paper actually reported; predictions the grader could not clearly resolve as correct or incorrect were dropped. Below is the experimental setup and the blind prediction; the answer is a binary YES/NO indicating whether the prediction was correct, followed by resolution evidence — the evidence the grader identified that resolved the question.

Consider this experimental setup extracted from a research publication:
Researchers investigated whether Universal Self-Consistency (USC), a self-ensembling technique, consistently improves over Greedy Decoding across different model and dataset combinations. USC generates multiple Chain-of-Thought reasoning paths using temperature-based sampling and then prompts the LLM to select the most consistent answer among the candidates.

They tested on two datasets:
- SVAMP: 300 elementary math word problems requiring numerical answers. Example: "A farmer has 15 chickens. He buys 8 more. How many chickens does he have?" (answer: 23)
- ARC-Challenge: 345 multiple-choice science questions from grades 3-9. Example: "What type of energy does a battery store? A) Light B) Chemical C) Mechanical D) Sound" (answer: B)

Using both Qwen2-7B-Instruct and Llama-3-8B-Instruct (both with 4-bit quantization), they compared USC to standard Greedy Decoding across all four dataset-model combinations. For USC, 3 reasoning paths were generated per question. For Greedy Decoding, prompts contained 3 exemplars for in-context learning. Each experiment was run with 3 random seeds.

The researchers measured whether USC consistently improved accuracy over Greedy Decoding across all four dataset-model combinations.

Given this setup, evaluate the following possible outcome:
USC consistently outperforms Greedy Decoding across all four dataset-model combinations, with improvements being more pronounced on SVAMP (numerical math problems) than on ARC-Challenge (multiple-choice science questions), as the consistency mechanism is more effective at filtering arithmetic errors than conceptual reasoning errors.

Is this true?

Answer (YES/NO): NO